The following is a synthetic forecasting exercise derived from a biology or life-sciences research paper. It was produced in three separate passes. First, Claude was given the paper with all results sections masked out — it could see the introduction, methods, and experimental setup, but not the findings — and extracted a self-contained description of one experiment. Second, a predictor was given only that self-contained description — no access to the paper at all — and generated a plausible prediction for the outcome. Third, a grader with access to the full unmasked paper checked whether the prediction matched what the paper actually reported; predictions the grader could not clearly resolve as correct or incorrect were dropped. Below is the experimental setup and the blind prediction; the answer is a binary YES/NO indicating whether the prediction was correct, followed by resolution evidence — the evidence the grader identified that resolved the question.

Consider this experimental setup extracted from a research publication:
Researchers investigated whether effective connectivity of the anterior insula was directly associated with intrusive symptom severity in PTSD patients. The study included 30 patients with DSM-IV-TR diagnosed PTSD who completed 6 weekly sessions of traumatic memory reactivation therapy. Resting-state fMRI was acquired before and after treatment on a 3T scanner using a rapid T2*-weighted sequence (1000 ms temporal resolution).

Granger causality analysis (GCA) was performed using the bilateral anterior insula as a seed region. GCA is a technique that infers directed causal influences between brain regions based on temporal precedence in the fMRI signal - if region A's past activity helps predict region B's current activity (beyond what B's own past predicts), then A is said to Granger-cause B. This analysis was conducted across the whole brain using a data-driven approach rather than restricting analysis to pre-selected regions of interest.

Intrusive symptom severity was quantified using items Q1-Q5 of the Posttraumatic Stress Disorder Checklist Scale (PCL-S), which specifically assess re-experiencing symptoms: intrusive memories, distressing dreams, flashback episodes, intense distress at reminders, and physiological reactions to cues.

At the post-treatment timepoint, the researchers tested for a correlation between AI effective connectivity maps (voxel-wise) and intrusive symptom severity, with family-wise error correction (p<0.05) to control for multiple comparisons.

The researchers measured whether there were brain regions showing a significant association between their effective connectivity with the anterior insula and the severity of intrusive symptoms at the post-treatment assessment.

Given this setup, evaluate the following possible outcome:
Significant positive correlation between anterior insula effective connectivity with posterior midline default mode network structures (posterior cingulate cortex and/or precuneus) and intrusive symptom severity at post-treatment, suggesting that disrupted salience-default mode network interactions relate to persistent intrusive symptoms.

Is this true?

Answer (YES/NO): YES